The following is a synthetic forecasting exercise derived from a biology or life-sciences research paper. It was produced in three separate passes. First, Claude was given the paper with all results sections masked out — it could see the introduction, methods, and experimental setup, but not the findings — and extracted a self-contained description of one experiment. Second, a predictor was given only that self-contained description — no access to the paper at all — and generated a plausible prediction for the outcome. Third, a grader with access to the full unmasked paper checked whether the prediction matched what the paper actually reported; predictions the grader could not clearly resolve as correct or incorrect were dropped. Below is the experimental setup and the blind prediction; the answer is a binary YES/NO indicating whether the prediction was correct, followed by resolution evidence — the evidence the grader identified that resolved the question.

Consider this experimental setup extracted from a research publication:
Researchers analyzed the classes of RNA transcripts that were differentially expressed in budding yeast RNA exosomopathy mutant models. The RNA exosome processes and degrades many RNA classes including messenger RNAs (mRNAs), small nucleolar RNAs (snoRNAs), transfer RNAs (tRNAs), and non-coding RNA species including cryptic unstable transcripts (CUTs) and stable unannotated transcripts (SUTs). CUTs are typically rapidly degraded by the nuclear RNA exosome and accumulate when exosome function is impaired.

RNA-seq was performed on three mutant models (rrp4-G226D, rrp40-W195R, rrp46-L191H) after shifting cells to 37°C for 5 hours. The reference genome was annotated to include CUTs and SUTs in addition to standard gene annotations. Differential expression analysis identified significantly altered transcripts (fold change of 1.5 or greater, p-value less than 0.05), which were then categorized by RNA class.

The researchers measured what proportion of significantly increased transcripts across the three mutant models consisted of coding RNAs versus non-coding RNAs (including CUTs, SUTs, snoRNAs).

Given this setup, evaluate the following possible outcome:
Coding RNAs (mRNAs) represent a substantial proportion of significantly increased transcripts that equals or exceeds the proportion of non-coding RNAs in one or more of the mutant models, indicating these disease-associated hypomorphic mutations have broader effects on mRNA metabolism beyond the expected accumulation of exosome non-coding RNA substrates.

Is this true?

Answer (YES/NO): NO